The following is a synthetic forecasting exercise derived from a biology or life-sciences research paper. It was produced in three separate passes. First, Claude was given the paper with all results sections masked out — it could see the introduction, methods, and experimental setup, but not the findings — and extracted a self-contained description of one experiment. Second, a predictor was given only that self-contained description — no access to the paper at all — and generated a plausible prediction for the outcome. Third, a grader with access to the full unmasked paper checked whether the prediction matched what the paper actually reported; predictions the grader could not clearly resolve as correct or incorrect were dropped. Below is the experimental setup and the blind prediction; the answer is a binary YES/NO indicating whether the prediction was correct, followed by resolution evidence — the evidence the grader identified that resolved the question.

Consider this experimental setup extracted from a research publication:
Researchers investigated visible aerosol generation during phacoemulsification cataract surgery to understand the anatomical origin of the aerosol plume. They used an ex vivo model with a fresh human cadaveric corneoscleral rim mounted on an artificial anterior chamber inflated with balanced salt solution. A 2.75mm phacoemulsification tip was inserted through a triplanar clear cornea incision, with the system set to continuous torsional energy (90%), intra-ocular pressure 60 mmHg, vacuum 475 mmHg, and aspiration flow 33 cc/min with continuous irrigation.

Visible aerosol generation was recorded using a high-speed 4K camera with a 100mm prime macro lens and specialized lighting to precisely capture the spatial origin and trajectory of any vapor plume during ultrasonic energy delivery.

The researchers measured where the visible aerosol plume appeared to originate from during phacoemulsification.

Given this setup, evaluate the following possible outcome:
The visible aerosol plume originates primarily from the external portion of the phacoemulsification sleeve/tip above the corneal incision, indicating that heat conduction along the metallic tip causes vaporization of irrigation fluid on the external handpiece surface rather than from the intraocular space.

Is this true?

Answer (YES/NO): NO